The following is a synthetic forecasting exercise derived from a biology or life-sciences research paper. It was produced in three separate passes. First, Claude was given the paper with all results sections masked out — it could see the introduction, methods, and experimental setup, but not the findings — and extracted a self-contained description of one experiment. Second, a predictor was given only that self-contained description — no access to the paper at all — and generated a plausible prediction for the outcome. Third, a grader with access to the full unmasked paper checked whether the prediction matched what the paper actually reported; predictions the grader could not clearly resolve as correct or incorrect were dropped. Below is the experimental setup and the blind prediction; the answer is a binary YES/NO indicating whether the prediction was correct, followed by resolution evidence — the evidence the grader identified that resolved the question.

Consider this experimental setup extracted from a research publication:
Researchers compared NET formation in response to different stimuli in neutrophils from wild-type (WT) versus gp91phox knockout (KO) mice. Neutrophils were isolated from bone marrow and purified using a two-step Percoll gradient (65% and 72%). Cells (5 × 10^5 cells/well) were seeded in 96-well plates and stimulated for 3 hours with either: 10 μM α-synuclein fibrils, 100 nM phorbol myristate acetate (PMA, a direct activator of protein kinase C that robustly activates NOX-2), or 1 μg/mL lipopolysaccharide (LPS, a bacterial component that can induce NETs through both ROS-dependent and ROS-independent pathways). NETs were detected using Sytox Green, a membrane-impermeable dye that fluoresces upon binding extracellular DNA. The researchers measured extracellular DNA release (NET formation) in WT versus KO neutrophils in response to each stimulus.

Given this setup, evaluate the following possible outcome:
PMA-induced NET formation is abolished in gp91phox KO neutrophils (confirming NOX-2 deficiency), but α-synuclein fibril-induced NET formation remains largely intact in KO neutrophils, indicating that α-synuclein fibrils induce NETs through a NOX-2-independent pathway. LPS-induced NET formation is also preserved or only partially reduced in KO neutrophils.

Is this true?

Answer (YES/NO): NO